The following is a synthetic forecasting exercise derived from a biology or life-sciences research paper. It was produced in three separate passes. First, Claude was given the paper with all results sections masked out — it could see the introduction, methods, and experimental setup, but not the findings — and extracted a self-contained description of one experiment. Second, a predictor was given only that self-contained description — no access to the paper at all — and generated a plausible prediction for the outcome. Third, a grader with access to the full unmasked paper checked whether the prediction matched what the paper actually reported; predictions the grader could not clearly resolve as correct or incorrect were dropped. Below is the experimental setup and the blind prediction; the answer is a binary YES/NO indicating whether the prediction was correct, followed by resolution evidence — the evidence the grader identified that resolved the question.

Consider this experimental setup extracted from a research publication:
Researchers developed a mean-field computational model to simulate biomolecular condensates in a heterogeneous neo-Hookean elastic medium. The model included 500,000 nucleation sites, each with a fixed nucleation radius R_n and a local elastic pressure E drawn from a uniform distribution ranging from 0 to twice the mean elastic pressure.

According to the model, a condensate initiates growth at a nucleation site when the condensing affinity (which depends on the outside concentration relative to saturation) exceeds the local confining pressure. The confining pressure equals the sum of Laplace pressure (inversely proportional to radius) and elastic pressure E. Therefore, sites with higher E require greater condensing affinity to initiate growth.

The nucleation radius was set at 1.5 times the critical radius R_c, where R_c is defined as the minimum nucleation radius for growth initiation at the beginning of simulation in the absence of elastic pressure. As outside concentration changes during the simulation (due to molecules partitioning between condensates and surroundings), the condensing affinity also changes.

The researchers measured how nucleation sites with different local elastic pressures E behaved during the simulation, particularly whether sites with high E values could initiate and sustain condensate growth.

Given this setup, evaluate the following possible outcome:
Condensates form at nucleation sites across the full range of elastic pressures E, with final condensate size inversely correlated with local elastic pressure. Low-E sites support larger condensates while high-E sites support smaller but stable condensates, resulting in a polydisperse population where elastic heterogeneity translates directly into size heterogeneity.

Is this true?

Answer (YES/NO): NO